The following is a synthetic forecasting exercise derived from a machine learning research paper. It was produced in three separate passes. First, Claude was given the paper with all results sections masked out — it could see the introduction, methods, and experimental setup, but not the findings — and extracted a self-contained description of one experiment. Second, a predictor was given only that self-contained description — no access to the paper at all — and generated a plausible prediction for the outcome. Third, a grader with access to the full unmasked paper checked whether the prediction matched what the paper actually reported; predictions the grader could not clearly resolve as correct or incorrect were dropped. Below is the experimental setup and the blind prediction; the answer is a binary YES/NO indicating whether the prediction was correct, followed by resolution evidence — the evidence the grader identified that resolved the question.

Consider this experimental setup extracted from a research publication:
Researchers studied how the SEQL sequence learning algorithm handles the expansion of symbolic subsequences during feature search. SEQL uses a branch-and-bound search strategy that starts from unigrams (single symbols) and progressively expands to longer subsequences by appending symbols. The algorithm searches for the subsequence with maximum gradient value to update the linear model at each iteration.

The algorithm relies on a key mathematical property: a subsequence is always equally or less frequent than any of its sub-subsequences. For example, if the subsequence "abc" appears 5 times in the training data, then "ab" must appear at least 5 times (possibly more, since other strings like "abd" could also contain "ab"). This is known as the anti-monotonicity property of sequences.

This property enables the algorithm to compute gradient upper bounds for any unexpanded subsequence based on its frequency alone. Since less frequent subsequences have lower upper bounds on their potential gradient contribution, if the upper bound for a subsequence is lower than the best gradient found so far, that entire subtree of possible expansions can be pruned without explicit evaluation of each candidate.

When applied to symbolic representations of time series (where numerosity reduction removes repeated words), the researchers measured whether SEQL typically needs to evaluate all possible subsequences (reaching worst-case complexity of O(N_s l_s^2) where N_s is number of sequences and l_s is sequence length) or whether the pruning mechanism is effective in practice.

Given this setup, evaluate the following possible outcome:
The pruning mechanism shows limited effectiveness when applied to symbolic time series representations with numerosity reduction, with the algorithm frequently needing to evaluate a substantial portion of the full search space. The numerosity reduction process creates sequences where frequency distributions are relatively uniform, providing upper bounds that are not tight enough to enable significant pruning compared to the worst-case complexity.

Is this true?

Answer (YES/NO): NO